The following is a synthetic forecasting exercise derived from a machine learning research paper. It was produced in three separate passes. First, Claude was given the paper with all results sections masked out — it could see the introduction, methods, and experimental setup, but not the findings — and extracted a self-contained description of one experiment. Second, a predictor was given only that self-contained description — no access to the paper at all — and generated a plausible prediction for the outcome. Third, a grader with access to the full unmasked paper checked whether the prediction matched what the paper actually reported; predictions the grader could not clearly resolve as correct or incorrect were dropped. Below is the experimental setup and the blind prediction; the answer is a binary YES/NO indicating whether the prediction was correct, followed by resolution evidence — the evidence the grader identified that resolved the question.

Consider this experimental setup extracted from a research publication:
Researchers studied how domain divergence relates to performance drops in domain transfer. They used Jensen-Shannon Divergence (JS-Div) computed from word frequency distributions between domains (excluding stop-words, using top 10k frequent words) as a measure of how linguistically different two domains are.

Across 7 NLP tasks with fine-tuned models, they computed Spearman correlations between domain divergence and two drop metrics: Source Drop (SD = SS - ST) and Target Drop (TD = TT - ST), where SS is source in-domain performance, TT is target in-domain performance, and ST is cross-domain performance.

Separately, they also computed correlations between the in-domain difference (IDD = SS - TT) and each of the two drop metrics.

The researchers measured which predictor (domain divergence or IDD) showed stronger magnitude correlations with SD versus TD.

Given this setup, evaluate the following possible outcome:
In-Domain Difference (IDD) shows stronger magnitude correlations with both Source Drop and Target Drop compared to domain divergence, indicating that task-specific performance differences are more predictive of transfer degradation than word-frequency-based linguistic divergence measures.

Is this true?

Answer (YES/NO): NO